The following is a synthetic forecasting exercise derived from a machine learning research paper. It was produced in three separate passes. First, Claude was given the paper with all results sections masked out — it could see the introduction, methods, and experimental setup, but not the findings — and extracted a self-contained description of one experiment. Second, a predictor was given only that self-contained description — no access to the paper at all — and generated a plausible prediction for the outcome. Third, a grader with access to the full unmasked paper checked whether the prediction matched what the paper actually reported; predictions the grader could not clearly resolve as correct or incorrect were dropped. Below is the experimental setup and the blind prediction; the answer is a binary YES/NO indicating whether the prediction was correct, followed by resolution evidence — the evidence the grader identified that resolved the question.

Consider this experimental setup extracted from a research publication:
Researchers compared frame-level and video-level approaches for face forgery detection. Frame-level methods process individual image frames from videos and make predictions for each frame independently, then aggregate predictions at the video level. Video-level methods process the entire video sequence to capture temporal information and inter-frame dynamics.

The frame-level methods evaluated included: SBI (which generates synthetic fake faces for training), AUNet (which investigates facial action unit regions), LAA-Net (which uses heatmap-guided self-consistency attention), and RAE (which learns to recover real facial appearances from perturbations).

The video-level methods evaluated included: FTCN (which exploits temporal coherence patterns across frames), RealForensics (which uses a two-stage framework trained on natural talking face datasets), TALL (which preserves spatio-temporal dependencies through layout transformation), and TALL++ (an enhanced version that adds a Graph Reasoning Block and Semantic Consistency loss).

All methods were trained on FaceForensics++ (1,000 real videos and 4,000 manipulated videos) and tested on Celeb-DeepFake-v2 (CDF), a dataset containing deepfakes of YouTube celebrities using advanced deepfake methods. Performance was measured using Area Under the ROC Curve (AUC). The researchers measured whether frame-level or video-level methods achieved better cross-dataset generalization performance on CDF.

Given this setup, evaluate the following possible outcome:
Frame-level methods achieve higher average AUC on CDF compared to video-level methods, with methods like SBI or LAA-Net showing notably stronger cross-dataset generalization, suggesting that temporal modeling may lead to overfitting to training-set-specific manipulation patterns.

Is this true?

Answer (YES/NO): YES